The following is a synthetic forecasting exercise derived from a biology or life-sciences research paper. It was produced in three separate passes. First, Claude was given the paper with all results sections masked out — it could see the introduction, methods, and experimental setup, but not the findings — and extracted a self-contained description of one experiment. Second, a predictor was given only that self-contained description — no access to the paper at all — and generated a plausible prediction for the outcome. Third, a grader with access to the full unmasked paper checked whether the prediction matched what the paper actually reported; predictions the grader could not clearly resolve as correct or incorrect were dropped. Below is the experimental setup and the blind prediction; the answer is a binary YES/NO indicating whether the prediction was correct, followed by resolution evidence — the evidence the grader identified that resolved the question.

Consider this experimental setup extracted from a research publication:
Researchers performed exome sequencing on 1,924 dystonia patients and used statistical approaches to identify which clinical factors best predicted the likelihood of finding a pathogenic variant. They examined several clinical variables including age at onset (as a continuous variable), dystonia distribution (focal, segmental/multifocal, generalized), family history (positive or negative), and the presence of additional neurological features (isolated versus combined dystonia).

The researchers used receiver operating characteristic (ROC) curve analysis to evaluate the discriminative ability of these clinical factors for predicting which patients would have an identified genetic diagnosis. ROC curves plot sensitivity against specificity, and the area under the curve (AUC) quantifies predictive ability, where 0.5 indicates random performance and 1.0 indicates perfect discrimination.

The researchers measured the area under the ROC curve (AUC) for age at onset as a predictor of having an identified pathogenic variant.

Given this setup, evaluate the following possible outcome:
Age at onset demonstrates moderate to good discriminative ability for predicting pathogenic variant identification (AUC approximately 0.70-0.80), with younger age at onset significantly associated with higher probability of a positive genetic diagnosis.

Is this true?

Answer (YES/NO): NO